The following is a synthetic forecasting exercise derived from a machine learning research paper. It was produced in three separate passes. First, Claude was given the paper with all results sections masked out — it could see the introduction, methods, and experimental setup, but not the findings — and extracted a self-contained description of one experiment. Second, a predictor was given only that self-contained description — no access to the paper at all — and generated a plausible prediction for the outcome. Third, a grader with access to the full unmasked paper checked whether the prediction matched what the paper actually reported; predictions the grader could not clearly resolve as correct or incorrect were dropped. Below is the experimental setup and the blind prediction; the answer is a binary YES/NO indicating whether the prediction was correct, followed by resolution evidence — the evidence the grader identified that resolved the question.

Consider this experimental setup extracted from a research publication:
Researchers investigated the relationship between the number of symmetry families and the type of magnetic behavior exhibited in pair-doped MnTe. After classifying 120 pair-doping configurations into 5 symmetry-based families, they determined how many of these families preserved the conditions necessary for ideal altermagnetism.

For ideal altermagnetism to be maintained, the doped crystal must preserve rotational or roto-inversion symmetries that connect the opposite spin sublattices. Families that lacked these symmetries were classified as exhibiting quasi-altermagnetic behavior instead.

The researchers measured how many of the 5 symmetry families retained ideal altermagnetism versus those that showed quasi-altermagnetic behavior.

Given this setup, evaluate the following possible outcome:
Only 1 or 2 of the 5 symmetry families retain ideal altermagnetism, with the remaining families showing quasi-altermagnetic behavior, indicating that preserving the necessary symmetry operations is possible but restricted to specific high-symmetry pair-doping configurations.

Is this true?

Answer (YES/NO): NO